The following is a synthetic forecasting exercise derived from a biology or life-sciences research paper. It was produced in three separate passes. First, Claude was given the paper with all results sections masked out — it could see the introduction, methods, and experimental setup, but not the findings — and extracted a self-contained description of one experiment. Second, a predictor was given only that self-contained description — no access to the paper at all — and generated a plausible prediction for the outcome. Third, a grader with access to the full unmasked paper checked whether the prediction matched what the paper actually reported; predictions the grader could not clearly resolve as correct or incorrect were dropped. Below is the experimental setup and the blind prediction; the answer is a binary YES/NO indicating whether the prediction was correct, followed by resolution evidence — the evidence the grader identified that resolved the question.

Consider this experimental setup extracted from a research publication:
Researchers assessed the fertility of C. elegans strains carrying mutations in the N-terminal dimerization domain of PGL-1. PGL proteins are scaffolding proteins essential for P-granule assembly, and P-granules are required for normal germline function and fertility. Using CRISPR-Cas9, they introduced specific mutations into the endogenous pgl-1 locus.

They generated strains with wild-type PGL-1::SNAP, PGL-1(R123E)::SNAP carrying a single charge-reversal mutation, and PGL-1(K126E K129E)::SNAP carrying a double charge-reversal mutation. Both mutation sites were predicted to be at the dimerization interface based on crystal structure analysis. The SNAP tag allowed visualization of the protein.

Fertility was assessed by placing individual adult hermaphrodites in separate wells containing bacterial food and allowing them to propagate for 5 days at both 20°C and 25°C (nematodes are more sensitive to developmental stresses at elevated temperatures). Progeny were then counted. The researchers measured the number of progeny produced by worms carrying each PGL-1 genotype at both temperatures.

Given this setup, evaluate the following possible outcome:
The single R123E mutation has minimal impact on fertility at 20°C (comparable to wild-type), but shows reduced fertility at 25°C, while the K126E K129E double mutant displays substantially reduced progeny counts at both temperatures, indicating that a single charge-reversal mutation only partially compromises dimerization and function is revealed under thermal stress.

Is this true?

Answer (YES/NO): NO